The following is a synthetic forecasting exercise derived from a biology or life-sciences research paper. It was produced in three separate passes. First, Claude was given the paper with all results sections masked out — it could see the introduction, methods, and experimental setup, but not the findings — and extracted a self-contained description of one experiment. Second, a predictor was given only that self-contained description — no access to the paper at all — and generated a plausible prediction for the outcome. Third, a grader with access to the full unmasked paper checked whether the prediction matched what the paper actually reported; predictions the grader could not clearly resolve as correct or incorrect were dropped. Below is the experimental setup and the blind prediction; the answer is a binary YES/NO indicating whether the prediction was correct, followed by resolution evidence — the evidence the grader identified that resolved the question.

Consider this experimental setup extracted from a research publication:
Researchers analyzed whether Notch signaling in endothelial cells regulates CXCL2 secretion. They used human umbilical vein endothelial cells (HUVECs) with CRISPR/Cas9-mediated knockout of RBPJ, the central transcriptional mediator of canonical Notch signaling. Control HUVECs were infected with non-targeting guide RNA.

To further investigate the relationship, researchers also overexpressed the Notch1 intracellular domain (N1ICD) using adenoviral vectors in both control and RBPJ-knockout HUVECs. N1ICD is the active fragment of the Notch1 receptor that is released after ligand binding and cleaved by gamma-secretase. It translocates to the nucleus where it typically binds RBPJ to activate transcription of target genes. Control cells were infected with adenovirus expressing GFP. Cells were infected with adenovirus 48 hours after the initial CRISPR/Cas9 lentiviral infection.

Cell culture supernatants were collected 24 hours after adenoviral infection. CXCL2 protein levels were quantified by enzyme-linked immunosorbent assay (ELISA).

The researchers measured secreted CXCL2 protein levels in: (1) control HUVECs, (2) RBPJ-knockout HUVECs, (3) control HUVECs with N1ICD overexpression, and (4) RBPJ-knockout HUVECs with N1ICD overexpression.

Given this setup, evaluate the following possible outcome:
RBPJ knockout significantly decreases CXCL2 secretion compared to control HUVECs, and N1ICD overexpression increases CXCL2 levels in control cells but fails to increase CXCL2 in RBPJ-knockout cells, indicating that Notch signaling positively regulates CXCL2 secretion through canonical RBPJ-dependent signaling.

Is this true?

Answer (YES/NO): YES